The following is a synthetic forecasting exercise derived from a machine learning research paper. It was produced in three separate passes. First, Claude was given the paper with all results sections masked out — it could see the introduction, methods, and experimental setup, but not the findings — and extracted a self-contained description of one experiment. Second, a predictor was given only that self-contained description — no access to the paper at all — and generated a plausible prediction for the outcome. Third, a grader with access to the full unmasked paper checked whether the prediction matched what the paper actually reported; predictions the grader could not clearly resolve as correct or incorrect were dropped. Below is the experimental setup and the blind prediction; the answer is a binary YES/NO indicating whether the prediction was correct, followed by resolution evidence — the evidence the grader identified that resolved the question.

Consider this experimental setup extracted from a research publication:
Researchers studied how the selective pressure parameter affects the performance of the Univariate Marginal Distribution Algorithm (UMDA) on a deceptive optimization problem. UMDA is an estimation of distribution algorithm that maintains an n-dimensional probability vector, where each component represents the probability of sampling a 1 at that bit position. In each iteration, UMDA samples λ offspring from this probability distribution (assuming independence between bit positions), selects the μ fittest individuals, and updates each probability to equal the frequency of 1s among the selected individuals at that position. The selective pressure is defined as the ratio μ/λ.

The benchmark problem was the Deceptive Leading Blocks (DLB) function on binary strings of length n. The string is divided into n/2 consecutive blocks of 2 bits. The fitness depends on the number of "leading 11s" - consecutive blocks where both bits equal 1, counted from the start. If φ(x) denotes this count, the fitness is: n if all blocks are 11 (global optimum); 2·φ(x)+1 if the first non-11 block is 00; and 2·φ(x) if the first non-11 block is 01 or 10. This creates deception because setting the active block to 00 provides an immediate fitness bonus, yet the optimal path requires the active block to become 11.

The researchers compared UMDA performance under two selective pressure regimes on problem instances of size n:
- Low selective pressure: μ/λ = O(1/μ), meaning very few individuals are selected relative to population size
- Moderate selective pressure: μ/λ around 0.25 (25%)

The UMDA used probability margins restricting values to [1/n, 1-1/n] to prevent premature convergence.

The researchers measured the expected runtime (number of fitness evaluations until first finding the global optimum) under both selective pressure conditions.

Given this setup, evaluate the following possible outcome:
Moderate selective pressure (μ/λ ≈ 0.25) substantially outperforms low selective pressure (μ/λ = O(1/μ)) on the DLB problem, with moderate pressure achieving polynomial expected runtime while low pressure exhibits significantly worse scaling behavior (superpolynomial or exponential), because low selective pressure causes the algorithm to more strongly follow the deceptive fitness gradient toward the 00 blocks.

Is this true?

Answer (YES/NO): NO